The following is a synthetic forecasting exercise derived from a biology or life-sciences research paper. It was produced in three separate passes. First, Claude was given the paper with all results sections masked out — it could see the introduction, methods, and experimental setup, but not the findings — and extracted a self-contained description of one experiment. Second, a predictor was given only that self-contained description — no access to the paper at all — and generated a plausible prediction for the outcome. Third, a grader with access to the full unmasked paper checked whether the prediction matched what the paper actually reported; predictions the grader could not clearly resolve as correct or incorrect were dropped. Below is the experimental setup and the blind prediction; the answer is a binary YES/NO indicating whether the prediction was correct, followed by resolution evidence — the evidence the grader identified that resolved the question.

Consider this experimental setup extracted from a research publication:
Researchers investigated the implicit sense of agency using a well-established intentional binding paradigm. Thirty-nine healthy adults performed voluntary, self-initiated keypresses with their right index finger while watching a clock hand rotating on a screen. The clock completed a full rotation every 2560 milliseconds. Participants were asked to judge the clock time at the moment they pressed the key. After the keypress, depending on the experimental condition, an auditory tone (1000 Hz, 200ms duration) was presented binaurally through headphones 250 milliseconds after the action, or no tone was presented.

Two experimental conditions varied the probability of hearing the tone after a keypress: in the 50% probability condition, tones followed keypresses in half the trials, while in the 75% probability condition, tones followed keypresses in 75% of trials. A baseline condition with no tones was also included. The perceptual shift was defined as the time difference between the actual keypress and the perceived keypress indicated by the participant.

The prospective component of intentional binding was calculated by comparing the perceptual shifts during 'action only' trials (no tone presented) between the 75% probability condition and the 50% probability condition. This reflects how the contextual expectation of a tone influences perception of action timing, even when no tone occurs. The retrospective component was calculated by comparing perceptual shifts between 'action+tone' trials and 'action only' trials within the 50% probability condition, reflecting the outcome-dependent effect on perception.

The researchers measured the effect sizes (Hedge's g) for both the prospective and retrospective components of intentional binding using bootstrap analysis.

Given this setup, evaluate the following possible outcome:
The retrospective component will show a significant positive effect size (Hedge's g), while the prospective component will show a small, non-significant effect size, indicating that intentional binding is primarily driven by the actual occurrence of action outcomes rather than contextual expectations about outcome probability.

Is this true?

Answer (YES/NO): NO